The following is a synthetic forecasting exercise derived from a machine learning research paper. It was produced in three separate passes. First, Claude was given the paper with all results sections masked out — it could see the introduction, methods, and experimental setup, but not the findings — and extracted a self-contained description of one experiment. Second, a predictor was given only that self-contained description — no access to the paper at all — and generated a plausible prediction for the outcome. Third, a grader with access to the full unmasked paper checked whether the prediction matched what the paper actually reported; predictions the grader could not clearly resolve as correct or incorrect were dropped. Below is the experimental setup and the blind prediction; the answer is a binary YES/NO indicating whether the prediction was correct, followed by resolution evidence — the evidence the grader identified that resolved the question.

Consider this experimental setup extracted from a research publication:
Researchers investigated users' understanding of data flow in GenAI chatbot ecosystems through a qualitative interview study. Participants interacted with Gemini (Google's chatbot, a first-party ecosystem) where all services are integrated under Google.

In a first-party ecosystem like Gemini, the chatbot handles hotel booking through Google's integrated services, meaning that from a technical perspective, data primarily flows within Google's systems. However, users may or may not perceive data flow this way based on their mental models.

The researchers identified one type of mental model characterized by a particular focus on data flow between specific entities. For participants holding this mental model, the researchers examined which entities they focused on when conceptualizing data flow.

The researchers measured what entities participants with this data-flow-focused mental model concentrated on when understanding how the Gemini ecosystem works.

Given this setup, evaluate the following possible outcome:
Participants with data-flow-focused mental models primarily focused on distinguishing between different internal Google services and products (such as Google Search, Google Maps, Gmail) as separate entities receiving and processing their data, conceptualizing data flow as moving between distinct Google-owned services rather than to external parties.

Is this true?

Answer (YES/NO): NO